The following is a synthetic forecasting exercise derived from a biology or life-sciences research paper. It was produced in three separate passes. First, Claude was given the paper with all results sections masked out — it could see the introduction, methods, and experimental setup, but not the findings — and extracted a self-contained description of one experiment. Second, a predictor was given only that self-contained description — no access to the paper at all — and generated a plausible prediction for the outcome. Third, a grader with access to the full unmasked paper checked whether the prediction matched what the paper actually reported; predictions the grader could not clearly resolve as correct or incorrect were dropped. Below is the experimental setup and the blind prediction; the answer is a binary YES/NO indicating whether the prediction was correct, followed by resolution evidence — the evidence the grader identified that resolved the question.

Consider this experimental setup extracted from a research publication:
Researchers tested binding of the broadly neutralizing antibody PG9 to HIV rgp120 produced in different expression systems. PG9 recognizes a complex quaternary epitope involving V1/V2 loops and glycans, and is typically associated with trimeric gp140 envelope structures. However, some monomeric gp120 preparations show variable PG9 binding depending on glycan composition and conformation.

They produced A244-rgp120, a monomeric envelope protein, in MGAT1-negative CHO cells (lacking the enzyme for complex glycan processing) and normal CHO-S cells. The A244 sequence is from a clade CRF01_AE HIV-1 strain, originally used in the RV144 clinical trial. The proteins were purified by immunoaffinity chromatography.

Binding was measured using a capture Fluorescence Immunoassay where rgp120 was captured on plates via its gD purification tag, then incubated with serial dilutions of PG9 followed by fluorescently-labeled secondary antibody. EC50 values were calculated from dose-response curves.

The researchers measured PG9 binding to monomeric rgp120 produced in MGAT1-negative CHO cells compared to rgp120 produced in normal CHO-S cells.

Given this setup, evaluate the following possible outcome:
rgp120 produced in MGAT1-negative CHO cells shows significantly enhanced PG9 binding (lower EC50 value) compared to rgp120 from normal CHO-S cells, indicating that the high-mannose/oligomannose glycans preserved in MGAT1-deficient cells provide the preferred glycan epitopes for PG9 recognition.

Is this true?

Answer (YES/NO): YES